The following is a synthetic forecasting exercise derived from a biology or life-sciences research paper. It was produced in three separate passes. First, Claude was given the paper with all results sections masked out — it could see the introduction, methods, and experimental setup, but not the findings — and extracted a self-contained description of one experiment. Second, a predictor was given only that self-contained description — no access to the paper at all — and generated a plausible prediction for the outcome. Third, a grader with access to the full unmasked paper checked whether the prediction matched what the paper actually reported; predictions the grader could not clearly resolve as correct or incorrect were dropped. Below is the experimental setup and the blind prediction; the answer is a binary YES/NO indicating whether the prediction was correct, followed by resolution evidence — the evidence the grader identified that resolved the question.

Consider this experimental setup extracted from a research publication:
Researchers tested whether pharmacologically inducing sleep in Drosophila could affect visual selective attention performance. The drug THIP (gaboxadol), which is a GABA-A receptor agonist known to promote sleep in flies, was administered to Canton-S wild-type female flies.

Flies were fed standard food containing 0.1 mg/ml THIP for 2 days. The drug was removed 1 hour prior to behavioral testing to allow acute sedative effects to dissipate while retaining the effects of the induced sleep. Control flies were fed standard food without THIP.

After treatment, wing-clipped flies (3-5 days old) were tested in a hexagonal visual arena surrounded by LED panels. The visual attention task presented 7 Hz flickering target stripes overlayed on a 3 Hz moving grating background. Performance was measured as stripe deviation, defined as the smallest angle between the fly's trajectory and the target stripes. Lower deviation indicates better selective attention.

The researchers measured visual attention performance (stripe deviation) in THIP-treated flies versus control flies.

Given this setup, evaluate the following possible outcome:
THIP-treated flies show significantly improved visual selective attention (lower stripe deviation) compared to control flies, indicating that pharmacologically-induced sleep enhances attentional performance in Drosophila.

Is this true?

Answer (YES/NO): NO